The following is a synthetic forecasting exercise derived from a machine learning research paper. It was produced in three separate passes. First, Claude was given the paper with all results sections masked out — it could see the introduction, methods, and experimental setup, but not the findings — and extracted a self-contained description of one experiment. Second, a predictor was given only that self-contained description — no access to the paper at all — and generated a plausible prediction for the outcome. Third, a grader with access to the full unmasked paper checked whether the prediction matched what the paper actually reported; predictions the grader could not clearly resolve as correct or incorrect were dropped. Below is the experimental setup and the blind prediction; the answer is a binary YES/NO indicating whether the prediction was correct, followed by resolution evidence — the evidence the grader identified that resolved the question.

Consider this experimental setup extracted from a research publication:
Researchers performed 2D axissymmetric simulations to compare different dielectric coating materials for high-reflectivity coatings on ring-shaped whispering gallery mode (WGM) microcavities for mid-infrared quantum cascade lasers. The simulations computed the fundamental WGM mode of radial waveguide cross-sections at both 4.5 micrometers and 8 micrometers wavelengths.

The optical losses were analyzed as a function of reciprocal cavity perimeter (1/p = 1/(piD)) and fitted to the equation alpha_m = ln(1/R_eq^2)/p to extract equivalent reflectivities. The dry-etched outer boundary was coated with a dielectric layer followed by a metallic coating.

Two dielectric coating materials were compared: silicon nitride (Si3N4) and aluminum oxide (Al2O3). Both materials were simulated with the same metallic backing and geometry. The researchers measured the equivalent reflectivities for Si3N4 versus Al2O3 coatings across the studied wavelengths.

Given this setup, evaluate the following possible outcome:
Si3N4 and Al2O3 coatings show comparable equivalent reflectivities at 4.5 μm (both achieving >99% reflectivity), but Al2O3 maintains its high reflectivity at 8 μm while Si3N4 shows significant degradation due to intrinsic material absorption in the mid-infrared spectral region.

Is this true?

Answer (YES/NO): NO